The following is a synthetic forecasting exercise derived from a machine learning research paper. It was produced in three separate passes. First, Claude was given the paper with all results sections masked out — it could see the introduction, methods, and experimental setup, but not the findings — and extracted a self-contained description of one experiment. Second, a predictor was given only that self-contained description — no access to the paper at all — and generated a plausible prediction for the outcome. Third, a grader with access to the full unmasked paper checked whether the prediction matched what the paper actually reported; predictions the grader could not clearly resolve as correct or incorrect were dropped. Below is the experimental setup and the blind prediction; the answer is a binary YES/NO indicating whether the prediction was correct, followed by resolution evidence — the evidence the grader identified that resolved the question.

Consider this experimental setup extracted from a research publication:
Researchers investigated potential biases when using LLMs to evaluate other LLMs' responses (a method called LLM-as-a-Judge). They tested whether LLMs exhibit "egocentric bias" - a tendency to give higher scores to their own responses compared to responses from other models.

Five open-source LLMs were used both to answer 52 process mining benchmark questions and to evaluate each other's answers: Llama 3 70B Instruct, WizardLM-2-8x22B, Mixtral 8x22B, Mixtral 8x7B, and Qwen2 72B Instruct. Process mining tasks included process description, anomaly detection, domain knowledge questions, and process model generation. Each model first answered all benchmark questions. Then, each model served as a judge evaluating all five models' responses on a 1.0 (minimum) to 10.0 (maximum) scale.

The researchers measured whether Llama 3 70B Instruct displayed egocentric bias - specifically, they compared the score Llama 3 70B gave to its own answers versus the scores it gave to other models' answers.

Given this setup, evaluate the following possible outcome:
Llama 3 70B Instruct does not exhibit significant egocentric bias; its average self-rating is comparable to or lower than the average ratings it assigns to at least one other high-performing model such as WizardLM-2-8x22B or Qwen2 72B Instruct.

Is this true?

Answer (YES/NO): NO